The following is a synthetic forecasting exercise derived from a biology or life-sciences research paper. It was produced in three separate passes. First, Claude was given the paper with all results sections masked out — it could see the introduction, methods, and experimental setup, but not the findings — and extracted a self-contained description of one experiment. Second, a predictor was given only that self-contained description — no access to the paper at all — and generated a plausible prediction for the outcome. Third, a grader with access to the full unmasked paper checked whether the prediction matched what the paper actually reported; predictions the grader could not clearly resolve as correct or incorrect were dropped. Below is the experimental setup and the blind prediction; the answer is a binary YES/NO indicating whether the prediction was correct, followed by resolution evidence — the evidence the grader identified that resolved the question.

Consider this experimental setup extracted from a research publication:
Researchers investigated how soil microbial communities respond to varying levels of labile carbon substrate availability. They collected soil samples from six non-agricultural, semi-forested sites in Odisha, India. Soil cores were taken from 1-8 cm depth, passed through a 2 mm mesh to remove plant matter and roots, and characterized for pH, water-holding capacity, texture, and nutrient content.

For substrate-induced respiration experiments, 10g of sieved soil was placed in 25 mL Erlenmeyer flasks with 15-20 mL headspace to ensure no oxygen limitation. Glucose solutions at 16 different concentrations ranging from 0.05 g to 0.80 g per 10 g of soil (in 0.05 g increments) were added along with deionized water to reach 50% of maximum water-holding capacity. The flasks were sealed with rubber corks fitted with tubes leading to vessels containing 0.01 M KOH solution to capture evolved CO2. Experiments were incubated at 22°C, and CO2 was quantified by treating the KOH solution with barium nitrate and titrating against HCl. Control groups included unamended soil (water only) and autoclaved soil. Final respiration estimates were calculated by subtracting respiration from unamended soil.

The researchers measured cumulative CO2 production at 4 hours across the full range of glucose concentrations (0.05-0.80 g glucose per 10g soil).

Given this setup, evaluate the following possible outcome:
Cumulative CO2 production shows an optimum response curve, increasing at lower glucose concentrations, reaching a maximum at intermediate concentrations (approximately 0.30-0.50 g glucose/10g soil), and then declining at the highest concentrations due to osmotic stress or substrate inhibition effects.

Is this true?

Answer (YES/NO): NO